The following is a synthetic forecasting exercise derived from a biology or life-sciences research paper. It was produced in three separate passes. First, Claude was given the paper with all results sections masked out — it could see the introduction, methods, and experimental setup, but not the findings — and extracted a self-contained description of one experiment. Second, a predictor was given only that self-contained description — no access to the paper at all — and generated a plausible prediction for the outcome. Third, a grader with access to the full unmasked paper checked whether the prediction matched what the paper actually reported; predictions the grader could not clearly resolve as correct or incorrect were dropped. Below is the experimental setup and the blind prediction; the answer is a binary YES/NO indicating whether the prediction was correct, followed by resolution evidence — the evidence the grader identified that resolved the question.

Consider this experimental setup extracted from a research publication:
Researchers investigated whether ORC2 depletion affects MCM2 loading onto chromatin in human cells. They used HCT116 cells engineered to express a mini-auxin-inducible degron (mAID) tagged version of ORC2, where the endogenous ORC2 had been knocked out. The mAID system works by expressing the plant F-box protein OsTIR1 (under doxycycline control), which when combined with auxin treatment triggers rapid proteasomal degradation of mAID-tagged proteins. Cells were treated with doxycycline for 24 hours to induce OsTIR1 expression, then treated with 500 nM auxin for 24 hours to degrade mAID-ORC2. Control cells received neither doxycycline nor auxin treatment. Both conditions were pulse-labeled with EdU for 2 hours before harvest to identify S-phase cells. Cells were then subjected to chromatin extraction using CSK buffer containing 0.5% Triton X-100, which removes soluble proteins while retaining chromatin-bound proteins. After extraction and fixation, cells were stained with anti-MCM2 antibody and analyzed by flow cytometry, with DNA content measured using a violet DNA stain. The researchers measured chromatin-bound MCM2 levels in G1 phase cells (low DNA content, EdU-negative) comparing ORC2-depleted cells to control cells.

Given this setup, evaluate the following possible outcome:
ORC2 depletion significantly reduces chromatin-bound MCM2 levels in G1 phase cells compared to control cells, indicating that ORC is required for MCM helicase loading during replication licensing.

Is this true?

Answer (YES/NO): YES